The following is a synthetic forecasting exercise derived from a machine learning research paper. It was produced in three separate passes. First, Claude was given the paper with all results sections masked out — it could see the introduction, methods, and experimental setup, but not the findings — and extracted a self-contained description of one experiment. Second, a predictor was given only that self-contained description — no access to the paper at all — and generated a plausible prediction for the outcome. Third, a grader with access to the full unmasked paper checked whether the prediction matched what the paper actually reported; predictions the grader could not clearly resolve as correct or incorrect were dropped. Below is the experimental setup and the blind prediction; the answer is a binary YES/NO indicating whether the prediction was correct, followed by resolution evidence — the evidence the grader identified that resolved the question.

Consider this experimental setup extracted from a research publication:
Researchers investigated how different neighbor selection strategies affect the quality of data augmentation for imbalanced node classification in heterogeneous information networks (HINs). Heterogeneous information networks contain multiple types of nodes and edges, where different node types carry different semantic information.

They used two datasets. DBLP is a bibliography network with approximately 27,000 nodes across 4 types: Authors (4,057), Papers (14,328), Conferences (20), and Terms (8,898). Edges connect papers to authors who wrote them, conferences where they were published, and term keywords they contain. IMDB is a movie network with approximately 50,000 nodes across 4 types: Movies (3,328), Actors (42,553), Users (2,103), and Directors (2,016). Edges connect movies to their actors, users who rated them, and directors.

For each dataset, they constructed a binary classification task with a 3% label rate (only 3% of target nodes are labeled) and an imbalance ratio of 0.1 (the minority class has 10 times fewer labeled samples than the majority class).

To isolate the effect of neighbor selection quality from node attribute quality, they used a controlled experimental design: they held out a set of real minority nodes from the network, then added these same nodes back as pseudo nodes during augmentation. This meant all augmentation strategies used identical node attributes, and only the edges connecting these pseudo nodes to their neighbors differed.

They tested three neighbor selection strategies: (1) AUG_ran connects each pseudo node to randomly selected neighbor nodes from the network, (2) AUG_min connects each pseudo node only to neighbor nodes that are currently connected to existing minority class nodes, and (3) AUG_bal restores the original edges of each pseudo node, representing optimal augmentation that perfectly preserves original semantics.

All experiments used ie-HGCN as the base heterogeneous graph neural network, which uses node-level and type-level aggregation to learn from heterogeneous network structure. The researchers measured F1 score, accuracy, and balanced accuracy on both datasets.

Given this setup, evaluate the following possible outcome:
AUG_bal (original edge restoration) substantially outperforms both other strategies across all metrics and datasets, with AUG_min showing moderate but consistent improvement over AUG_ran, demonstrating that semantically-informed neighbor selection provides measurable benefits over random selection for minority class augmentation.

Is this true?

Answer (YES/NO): NO